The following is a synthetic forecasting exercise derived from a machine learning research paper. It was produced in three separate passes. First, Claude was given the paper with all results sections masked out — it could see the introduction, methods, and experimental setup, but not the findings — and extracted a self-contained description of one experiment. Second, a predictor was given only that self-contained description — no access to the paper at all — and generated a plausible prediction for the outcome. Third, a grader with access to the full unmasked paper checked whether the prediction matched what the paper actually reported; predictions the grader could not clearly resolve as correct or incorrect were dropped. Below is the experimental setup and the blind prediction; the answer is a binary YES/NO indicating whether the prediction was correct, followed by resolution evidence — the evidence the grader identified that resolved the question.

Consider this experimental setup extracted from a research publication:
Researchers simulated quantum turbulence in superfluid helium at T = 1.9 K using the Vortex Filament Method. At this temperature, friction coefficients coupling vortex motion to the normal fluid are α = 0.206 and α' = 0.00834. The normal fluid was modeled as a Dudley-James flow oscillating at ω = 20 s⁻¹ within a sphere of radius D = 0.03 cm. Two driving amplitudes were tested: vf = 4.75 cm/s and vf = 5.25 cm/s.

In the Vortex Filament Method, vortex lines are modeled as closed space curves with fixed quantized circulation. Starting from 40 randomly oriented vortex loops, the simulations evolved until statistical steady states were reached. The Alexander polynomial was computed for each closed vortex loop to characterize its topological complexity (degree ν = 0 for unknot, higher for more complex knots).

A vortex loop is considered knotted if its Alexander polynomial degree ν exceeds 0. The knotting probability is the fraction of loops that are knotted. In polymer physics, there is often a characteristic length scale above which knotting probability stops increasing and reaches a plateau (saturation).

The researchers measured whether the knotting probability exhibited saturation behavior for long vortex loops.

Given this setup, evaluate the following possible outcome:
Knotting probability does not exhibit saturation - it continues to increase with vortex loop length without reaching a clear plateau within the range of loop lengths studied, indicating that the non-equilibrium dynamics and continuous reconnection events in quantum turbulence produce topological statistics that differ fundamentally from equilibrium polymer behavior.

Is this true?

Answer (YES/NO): NO